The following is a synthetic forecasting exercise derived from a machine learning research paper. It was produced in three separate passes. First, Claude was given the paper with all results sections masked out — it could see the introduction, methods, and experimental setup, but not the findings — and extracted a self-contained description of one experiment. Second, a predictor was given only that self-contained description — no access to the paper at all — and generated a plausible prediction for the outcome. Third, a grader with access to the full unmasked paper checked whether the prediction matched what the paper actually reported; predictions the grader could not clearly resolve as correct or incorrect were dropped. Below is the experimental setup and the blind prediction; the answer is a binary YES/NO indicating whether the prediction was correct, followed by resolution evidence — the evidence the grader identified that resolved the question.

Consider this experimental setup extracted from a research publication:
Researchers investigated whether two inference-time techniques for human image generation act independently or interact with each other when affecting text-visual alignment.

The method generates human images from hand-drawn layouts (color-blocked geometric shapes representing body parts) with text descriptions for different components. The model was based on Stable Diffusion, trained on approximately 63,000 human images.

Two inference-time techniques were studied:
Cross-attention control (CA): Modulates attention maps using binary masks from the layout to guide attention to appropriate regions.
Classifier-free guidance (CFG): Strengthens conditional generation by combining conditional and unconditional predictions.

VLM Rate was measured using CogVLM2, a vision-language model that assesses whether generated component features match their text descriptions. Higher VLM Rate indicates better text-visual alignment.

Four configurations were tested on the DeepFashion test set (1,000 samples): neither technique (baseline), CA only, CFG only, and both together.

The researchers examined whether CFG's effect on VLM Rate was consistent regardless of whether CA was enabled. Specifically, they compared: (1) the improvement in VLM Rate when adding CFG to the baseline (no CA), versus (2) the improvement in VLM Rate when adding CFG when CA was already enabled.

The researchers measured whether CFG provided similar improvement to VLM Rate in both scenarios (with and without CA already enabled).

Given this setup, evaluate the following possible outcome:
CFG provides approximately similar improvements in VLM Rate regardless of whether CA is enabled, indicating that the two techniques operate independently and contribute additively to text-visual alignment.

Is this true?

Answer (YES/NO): NO